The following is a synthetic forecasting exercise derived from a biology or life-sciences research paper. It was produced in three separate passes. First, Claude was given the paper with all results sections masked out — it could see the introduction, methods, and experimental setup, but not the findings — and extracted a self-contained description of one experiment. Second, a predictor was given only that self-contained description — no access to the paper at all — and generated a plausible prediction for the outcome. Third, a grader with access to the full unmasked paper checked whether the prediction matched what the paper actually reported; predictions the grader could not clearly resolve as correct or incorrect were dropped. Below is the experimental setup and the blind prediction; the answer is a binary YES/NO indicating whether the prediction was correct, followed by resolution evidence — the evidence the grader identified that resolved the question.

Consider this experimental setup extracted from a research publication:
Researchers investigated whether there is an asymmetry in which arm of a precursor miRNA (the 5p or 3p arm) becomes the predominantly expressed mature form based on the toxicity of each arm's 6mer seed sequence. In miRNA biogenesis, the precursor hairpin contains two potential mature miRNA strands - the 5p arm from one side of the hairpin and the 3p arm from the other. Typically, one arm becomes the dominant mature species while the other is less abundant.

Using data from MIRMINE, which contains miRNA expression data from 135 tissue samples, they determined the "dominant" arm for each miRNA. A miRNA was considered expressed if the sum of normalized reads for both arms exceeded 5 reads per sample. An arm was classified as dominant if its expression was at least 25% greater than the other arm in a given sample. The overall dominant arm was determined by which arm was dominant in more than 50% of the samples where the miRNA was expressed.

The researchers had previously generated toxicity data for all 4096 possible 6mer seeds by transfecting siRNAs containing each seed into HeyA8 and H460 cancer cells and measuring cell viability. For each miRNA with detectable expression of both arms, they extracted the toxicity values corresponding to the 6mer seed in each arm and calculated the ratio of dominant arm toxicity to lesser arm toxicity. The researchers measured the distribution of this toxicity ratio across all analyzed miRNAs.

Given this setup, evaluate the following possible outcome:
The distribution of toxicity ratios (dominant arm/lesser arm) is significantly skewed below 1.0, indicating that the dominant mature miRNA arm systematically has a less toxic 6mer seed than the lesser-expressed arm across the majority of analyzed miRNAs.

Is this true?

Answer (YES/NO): NO